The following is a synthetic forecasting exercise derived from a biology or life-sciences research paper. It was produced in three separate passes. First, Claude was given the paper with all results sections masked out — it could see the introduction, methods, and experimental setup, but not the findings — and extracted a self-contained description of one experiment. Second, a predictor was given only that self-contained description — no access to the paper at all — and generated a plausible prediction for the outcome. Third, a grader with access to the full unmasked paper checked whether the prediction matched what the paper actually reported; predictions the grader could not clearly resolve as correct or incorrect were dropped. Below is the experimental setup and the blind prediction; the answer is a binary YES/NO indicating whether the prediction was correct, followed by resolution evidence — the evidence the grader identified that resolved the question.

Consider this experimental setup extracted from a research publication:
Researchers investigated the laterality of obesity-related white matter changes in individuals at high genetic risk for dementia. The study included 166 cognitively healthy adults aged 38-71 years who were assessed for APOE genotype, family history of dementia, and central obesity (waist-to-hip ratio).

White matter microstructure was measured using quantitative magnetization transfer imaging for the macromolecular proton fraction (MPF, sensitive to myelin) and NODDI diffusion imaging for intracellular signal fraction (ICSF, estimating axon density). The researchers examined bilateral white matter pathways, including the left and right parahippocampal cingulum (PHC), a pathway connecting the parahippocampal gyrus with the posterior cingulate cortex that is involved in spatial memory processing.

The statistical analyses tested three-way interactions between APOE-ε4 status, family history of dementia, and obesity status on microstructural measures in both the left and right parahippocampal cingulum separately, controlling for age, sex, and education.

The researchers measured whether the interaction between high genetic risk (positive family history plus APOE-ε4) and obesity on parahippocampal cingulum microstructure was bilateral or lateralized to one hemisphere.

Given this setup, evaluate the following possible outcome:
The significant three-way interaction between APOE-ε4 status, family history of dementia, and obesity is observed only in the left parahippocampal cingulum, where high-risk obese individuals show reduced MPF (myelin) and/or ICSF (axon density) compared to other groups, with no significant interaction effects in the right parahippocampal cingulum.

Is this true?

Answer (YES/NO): NO